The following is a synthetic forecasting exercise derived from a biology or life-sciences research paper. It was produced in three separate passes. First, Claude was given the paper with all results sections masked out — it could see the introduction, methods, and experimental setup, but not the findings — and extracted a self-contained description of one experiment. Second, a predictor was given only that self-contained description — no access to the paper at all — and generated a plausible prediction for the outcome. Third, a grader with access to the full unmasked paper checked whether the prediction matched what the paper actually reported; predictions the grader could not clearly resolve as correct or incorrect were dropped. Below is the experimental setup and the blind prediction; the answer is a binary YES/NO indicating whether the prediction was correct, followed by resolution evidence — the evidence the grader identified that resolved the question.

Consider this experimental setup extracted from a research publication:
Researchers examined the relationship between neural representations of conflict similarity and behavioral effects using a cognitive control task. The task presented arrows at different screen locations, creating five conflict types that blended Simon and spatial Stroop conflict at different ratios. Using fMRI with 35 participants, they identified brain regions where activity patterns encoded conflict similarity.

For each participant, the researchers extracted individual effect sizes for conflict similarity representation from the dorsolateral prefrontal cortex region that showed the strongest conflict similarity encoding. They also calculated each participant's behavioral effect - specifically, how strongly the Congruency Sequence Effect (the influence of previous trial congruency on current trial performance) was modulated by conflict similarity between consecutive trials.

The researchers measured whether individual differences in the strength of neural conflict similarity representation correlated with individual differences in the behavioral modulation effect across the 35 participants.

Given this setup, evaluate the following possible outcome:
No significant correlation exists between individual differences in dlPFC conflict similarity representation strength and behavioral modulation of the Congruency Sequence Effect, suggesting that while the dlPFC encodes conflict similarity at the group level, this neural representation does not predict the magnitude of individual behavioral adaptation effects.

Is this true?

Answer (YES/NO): NO